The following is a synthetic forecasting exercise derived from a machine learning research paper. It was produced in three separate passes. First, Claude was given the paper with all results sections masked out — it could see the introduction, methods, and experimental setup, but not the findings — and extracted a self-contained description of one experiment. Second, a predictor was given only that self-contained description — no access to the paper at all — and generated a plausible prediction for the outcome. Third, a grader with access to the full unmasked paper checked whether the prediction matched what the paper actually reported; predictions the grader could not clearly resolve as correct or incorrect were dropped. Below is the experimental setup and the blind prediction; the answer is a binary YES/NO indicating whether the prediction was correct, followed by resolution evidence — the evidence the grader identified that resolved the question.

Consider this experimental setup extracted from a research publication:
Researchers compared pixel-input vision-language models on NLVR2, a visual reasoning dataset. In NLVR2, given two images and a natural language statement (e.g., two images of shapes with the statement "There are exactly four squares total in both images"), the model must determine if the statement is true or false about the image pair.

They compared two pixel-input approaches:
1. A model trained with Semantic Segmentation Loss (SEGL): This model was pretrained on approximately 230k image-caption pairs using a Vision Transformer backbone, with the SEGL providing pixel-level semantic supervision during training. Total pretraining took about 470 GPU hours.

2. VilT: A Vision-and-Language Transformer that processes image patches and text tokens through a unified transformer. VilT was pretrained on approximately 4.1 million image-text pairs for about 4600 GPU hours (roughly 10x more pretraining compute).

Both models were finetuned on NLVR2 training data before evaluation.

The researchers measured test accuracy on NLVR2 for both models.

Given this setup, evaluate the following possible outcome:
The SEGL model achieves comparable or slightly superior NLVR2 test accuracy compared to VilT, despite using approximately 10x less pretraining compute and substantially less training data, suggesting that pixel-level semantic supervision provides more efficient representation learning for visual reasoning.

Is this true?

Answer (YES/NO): NO